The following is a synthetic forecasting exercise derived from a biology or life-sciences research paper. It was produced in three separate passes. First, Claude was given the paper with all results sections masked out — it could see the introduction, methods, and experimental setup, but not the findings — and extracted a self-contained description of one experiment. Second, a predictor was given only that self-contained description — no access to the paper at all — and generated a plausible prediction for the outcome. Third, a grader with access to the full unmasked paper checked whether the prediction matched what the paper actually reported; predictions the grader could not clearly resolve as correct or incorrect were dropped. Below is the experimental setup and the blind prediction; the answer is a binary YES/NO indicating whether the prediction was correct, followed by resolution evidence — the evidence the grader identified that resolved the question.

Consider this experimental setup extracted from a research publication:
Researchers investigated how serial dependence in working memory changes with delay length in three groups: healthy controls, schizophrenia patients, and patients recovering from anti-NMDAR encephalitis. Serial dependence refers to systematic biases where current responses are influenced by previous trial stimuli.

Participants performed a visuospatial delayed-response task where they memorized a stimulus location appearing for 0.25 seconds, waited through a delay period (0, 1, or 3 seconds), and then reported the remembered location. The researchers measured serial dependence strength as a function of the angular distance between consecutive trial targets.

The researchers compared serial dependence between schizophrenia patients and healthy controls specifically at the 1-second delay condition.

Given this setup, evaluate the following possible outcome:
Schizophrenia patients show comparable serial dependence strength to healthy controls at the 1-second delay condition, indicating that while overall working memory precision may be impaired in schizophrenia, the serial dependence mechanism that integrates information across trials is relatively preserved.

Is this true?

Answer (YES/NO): NO